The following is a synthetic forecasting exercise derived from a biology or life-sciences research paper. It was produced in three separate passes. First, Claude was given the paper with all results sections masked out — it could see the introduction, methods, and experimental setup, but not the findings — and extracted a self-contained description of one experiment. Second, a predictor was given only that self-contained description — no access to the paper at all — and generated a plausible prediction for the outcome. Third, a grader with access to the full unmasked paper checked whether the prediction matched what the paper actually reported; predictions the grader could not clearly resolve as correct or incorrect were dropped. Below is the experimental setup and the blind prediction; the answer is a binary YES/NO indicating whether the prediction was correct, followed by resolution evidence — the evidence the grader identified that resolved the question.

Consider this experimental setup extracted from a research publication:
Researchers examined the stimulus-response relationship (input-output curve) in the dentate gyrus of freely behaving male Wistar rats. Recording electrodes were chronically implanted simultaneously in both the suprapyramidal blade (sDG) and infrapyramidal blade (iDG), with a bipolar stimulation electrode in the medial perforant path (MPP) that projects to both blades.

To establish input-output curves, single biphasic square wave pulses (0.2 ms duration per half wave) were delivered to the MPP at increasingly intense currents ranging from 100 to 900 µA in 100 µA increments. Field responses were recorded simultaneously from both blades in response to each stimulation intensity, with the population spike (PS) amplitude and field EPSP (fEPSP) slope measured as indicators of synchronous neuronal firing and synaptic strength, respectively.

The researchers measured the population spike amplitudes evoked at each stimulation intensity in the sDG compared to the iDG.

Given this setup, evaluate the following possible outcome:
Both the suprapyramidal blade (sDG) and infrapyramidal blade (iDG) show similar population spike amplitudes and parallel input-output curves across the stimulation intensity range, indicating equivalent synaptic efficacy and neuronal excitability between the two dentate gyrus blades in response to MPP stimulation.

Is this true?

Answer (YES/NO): NO